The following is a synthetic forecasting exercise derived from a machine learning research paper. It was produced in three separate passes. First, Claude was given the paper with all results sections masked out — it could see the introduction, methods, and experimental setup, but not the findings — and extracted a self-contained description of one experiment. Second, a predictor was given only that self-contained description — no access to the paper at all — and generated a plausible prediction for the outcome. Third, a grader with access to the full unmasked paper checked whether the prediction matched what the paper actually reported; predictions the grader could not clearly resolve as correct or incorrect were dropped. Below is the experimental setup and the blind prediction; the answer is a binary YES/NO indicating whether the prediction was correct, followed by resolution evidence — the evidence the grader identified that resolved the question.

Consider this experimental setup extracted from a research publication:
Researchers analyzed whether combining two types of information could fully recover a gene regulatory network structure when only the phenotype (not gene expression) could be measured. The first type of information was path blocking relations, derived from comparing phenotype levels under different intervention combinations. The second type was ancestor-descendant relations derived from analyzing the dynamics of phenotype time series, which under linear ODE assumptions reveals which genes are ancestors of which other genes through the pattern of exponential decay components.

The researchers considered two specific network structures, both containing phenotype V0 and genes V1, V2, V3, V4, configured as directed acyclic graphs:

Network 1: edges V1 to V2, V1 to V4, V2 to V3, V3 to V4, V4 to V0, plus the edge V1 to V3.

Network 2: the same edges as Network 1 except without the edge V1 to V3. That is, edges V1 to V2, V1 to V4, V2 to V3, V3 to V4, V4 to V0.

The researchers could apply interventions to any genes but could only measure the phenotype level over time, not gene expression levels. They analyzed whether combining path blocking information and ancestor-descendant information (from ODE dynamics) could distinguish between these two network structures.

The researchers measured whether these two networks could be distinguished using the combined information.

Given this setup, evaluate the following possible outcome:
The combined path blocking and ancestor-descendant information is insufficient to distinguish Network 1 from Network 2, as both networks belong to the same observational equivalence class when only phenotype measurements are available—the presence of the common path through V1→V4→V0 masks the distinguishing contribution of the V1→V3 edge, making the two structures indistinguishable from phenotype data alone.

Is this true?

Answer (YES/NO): YES